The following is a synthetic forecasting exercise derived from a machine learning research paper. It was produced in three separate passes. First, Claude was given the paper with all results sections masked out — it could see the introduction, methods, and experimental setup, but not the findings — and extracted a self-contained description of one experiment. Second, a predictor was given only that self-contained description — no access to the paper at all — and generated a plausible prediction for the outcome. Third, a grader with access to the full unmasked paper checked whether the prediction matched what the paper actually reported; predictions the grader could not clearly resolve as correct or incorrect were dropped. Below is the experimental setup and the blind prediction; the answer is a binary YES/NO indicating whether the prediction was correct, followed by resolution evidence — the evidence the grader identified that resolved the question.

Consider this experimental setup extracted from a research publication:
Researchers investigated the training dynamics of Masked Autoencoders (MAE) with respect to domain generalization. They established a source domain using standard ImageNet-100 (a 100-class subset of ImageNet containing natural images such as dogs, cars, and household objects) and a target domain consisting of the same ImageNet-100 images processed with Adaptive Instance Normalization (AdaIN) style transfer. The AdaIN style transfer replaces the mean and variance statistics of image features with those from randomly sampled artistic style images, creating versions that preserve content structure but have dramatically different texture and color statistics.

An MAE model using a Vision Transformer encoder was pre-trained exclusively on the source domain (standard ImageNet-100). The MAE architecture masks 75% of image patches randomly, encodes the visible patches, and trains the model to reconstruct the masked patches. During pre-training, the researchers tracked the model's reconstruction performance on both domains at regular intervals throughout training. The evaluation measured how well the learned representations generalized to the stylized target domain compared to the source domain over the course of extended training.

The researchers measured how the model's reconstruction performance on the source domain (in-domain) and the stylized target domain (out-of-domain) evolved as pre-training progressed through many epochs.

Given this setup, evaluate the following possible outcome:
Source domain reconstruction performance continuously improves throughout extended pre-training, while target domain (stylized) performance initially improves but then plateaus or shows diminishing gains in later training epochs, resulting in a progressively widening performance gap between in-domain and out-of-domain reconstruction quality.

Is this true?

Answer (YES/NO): NO